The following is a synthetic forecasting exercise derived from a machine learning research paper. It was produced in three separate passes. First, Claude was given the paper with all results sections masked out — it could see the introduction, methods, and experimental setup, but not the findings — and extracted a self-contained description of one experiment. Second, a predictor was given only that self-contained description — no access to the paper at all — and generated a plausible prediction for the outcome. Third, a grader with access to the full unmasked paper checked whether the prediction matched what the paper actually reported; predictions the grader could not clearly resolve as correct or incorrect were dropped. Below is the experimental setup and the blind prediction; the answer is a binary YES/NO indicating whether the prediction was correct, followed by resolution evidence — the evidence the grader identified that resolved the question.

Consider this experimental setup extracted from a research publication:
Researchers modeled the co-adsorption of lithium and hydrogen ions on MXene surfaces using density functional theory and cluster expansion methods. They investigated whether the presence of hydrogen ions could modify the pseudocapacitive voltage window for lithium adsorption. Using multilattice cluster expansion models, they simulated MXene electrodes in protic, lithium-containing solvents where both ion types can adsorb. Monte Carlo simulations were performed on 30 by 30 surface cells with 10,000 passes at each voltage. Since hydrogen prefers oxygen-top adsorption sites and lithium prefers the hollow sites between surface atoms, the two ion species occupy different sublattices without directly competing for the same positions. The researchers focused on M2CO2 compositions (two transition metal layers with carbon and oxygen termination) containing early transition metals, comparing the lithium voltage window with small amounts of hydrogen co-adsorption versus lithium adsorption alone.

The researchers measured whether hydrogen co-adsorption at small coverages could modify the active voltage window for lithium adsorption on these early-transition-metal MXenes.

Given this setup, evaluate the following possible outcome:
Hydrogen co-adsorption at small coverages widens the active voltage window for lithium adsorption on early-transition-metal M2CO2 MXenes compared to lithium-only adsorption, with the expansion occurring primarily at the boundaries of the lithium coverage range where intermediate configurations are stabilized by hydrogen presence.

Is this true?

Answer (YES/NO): NO